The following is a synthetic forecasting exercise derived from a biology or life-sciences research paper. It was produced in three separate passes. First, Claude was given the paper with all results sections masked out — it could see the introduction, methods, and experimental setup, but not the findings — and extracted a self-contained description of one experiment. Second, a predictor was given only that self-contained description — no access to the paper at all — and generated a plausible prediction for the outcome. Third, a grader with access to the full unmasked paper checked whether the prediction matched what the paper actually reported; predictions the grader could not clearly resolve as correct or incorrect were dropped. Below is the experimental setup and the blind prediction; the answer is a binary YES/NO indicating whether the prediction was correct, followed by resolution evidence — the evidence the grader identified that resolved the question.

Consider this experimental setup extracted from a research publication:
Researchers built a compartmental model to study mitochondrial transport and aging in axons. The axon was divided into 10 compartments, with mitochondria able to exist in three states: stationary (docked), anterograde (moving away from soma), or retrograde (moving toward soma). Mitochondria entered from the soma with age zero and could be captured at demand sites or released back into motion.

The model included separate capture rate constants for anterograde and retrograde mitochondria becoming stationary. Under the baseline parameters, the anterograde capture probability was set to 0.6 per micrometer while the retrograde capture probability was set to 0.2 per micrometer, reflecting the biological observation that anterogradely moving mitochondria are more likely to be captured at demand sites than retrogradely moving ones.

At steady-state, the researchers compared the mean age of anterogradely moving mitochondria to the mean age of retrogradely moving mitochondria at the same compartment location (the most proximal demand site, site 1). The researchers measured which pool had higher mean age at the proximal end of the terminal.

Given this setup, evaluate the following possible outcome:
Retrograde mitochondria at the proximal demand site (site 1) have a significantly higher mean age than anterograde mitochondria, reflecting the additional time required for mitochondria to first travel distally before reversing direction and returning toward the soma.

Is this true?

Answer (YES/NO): YES